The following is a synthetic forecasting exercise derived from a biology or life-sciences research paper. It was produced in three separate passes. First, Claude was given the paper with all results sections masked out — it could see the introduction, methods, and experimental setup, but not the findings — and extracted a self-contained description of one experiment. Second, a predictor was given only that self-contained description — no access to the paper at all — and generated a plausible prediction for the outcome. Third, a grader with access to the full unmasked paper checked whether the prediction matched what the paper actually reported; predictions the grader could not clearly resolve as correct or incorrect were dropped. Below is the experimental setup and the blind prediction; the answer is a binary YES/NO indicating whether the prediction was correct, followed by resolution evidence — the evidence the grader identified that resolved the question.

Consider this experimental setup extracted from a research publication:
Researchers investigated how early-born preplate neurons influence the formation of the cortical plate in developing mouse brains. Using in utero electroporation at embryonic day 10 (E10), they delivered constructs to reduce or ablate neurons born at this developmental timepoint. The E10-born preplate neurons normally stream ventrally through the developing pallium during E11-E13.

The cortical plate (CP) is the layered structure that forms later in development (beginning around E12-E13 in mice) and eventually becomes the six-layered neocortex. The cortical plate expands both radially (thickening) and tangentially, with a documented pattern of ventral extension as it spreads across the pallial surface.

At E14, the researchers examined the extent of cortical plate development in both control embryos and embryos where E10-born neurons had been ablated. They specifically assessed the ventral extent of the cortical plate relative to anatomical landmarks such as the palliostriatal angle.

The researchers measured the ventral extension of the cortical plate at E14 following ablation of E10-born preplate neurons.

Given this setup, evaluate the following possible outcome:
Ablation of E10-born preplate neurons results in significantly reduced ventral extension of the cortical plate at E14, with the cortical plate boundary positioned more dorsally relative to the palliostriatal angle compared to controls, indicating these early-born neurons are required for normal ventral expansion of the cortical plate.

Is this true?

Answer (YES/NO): YES